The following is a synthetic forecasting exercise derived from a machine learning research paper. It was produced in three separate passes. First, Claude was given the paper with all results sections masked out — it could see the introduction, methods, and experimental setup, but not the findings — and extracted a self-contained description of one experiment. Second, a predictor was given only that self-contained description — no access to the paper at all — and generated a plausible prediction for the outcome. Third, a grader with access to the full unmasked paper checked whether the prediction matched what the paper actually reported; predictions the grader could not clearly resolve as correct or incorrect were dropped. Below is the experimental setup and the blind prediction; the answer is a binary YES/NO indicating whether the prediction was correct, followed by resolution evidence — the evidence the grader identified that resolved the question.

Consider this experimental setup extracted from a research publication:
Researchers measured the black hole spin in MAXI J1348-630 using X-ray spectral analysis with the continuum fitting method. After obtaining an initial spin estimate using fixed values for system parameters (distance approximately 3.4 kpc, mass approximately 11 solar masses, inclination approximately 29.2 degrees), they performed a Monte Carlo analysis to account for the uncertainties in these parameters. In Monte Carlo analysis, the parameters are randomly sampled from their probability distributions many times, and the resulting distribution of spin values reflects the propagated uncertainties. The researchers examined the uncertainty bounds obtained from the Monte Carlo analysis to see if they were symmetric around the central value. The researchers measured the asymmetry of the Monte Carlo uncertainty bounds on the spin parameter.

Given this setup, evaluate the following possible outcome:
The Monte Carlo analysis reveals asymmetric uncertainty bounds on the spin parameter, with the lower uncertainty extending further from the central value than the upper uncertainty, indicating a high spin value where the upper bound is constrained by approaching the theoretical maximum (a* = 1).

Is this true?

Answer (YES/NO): NO